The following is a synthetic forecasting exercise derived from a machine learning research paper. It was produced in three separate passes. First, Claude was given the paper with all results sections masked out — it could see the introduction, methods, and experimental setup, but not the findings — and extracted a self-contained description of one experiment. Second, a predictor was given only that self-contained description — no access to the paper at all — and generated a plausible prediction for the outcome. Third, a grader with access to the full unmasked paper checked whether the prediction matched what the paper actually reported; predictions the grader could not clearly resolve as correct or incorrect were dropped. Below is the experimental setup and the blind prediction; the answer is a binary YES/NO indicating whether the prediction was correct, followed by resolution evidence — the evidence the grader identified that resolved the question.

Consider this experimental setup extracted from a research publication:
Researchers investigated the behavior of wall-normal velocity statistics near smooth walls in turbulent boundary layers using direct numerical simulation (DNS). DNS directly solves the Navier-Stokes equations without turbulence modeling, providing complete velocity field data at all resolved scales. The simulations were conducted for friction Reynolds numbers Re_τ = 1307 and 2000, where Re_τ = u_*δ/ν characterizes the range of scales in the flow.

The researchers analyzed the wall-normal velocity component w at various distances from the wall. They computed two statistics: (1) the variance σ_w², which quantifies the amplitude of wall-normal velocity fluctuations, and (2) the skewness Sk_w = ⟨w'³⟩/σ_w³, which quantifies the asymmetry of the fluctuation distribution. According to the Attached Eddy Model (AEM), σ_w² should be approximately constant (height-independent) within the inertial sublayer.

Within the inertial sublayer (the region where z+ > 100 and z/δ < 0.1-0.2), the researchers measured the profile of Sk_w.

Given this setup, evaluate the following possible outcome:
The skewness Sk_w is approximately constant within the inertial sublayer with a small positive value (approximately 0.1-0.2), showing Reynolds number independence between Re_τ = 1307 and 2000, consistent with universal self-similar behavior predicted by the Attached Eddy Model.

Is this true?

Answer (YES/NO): YES